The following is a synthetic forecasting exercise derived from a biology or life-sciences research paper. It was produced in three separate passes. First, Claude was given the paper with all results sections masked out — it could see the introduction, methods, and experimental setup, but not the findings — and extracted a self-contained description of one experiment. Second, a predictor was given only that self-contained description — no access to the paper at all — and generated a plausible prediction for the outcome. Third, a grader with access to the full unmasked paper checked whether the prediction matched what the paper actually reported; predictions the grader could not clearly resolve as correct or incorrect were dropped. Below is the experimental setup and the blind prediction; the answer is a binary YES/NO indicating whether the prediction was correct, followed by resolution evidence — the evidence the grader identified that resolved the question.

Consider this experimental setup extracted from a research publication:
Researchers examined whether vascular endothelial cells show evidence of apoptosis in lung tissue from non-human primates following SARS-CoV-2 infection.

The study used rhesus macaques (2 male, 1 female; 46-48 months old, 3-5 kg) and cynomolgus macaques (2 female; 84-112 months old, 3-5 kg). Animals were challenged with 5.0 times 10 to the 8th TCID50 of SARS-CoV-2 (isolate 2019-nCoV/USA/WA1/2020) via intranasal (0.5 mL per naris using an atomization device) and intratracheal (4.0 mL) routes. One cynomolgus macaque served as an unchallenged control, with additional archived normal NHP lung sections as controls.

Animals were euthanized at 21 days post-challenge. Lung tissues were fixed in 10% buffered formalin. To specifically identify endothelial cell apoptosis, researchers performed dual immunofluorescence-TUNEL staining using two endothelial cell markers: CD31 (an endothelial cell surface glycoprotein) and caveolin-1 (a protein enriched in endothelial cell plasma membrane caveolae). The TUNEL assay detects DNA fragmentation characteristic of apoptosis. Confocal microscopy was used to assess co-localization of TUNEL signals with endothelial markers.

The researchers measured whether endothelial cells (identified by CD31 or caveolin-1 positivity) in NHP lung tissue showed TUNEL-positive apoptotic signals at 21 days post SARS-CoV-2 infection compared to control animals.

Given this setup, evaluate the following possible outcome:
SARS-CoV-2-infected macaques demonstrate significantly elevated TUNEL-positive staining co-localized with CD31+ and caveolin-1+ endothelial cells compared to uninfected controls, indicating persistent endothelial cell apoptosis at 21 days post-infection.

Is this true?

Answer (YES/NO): NO